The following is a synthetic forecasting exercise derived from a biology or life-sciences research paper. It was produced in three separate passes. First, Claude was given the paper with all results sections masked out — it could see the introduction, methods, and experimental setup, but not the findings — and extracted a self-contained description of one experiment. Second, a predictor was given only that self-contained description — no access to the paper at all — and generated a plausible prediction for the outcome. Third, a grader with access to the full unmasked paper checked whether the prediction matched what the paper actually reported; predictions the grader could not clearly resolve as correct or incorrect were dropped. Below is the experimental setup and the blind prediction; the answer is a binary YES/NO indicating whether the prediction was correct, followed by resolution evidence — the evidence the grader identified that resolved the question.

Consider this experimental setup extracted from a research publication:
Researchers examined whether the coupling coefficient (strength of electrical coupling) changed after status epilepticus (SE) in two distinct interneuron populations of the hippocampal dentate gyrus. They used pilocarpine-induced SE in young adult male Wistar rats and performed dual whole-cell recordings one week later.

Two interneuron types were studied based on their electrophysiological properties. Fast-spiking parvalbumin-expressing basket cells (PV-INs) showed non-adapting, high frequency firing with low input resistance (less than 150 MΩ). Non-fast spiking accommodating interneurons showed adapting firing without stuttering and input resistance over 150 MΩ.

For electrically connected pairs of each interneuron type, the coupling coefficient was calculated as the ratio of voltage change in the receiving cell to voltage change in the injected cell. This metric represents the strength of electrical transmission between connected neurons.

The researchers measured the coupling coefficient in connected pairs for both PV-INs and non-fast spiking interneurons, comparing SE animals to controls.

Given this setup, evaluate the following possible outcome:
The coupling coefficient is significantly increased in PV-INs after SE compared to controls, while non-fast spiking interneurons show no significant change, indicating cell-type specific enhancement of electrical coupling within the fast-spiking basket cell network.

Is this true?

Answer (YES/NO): NO